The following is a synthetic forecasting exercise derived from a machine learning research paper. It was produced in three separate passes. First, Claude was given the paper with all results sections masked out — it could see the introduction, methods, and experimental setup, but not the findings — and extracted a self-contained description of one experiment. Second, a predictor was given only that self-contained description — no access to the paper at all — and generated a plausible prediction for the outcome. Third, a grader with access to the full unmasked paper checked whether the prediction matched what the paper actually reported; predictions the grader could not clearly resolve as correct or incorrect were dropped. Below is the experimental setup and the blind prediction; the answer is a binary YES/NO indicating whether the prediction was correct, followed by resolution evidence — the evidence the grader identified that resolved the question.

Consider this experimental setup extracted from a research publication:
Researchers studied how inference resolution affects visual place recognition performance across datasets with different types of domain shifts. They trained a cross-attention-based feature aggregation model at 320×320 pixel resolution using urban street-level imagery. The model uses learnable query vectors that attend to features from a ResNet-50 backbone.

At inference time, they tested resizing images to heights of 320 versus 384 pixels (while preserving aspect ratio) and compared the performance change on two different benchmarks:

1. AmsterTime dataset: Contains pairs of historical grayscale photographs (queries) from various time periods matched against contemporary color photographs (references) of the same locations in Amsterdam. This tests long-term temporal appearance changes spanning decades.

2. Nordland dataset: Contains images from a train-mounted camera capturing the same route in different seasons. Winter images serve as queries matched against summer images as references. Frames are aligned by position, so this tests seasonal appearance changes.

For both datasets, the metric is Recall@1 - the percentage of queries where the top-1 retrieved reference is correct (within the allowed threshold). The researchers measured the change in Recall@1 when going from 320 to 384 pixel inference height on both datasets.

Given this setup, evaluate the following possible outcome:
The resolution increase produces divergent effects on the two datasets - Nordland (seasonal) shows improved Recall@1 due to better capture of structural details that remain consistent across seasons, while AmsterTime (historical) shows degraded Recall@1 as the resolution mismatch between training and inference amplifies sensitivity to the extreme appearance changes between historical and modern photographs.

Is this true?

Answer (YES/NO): NO